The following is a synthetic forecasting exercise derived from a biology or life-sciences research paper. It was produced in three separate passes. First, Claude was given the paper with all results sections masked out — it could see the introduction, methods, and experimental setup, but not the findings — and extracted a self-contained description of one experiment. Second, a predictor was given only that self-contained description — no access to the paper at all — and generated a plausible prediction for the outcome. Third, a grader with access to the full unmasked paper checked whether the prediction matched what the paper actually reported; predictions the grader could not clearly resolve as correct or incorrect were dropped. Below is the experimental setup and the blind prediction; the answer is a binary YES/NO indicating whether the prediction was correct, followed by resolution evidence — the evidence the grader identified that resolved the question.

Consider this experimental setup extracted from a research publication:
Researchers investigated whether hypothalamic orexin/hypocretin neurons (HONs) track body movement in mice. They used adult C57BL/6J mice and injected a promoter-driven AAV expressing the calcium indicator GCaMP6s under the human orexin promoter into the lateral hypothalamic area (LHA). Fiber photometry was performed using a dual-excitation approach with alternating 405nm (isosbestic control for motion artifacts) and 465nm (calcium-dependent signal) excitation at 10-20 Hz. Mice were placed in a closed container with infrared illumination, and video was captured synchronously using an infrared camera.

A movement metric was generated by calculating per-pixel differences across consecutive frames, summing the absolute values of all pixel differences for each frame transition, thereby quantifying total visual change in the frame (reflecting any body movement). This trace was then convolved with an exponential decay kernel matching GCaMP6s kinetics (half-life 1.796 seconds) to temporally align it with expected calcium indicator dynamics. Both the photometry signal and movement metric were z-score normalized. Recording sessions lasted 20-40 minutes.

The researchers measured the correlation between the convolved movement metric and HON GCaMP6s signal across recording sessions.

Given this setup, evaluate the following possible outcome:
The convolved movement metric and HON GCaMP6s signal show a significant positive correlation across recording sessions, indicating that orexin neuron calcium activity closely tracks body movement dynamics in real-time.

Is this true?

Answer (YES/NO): YES